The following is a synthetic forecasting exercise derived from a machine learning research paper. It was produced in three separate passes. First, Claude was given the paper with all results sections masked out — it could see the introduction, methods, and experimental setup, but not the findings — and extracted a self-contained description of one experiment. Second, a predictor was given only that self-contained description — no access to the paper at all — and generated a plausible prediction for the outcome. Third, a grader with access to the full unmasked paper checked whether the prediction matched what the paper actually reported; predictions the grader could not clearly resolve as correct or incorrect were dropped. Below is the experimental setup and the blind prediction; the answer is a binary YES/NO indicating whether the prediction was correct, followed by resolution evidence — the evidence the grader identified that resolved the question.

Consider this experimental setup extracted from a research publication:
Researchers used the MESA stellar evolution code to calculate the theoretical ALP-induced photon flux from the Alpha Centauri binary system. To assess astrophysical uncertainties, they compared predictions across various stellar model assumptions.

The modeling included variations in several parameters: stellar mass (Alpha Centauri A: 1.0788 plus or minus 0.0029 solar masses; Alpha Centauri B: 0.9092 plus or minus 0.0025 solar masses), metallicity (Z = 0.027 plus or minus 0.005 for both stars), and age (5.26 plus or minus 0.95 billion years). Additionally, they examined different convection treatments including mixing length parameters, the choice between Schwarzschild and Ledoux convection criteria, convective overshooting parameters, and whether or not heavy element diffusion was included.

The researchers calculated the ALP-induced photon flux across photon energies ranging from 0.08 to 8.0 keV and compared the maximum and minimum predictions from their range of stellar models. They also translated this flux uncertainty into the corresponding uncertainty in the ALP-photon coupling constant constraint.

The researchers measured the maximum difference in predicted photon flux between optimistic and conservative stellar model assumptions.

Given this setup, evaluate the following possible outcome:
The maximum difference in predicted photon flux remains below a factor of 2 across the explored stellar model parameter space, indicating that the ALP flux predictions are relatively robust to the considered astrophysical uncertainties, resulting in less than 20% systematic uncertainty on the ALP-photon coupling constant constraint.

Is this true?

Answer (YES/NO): YES